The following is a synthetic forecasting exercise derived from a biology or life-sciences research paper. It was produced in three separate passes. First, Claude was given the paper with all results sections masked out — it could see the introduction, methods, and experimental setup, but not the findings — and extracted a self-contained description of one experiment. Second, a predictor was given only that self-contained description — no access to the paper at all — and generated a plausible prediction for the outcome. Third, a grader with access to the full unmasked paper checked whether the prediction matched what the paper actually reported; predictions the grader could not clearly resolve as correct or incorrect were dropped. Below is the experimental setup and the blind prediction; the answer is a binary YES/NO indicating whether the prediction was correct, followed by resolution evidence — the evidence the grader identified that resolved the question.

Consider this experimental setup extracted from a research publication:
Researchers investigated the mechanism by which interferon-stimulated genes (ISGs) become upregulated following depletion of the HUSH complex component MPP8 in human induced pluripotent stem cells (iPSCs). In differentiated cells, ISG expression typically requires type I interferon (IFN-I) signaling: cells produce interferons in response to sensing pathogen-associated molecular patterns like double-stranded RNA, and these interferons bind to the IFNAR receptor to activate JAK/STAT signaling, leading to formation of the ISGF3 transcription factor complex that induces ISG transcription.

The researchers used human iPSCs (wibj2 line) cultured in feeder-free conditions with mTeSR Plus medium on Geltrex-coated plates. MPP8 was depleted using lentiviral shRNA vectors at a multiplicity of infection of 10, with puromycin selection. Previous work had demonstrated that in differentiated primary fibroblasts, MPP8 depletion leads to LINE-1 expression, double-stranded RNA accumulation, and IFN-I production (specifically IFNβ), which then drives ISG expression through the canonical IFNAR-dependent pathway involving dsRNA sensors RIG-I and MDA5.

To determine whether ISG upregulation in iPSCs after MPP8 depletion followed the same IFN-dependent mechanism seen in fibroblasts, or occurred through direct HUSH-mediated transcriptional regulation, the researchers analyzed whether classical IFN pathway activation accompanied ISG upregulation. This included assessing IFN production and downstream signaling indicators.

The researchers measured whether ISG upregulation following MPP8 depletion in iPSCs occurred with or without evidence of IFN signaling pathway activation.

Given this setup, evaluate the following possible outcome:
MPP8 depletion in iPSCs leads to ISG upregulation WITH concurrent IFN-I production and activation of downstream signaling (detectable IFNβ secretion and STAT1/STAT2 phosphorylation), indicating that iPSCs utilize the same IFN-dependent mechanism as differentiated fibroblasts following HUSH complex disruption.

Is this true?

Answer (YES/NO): NO